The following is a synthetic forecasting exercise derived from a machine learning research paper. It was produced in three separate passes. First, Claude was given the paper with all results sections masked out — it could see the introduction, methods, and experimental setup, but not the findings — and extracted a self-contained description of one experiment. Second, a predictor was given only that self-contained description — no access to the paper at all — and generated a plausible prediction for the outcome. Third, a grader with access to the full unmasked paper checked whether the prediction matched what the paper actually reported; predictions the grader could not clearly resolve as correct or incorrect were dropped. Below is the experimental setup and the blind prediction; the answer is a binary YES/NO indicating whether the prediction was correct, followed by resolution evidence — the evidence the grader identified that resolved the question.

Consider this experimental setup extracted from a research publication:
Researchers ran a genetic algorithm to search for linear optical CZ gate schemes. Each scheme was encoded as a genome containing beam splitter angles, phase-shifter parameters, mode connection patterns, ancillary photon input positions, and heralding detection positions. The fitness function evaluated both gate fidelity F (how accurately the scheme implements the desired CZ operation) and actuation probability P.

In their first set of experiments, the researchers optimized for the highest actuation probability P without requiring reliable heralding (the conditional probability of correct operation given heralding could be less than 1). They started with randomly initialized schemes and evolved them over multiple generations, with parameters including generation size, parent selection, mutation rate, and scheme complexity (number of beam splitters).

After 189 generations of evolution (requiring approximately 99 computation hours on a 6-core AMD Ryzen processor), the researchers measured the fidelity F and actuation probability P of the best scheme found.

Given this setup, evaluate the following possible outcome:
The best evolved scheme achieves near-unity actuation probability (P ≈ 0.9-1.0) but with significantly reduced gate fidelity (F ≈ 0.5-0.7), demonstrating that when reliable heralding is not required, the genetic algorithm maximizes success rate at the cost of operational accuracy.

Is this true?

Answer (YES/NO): NO